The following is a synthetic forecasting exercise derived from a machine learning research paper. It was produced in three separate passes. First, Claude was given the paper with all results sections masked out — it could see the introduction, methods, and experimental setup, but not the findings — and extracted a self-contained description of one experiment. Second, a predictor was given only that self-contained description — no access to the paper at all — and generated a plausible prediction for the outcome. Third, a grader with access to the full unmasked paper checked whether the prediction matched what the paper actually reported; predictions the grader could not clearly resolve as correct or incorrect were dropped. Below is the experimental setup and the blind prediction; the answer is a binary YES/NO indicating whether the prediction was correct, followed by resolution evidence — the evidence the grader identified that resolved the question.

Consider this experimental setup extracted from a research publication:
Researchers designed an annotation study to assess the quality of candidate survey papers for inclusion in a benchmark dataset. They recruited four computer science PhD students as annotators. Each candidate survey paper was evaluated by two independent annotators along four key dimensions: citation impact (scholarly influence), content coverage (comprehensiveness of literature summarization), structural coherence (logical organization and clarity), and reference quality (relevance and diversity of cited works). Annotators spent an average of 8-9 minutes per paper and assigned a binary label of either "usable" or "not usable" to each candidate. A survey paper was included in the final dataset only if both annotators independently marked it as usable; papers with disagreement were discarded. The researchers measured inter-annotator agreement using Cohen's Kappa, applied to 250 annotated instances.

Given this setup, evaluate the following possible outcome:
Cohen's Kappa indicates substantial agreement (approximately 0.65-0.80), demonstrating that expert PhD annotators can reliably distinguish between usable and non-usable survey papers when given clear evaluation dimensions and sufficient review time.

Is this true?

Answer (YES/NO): YES